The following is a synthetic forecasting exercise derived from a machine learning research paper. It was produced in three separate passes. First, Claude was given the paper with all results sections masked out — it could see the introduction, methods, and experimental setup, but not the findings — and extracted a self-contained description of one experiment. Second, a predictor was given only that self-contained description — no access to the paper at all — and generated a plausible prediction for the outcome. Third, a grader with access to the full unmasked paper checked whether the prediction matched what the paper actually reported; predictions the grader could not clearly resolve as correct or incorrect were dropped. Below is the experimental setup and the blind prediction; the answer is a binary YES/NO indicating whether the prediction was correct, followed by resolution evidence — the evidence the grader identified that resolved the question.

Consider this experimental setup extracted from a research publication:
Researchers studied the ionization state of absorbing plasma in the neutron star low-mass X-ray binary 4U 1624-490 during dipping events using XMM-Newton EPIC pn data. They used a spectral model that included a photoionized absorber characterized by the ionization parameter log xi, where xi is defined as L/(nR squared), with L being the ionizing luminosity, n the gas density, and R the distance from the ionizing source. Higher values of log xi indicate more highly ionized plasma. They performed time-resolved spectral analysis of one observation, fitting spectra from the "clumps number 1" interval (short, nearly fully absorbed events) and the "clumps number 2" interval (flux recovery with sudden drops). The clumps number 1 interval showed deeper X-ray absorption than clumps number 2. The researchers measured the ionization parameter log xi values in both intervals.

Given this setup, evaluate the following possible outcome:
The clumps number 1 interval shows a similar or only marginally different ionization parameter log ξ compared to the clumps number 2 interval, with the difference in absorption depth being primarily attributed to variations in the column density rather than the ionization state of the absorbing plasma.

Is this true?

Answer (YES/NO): YES